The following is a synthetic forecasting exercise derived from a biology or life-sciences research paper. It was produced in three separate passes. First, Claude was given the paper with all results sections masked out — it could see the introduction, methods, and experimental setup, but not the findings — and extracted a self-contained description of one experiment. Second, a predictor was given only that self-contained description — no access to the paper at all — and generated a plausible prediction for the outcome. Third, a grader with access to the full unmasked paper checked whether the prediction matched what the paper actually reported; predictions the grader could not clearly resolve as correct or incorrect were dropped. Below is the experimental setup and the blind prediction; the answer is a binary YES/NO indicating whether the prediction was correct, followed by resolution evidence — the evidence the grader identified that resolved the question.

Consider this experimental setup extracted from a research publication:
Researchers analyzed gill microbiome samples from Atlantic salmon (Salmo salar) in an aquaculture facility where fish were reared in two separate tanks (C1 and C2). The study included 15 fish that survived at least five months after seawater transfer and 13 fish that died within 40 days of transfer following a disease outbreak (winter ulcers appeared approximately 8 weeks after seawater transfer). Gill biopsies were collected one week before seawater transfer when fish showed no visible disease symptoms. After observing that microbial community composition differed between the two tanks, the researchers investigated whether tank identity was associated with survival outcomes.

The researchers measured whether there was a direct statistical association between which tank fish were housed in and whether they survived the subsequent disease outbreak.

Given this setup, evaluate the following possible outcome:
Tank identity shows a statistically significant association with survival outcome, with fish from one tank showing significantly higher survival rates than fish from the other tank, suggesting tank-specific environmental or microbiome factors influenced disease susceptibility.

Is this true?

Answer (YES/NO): NO